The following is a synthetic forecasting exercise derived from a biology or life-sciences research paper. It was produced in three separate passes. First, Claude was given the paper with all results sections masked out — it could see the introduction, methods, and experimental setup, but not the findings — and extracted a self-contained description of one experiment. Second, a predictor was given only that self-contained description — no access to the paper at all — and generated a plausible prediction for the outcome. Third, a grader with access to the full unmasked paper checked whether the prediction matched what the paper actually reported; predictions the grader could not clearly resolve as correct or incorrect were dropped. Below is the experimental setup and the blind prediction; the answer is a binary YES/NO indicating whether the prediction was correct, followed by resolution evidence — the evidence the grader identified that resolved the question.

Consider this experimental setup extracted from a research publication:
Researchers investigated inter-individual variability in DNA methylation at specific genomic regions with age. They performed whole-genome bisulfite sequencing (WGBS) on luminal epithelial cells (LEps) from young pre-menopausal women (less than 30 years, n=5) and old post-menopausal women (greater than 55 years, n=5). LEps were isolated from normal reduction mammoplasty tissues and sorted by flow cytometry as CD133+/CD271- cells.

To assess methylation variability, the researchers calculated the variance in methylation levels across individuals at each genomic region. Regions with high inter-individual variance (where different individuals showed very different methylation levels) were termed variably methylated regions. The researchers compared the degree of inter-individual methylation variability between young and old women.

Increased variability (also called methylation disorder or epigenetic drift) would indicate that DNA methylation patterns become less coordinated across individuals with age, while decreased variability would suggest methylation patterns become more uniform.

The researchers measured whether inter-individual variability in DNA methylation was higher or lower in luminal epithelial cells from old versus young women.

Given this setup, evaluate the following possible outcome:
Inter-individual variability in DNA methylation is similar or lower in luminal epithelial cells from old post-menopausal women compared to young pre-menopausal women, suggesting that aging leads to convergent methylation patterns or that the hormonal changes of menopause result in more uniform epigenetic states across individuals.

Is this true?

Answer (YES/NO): NO